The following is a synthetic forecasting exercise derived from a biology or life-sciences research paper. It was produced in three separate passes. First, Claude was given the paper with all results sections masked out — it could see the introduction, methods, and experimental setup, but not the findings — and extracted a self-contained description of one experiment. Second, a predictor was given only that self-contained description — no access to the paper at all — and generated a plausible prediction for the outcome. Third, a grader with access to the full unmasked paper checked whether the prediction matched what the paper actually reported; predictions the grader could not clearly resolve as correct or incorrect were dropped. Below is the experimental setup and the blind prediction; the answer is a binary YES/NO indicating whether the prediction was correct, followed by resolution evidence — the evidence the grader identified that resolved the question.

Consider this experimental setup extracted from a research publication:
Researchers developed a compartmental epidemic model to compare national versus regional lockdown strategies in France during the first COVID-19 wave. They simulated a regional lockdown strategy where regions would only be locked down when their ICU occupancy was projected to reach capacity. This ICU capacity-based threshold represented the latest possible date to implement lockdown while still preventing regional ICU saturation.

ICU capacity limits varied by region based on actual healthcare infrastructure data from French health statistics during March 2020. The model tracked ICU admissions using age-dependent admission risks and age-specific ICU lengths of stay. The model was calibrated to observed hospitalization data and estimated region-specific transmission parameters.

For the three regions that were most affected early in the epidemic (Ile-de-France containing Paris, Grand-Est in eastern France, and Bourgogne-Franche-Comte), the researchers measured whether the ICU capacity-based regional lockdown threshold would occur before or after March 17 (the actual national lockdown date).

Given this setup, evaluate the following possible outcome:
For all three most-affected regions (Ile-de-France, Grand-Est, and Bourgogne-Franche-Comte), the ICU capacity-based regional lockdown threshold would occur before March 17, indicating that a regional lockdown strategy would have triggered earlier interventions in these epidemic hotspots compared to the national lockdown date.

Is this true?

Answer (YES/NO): YES